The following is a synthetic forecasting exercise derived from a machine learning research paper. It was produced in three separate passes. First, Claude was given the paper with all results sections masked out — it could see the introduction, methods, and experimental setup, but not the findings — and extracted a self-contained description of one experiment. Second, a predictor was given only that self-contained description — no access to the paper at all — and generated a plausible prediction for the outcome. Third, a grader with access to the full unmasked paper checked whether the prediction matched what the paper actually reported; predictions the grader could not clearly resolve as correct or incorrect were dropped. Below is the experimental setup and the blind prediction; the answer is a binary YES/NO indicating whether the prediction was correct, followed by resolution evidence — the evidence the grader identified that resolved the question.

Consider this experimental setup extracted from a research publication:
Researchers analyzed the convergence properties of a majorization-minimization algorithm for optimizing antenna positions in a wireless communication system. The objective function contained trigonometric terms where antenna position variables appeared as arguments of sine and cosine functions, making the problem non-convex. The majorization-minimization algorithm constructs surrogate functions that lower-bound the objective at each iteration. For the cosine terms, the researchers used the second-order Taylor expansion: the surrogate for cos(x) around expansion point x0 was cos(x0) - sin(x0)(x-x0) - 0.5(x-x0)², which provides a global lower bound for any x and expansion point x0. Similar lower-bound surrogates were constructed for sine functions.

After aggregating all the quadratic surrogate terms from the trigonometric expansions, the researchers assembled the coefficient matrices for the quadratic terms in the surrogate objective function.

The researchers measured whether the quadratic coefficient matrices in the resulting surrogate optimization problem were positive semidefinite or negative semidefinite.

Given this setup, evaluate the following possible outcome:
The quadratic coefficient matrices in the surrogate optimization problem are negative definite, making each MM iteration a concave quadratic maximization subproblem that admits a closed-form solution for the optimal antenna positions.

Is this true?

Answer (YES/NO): NO